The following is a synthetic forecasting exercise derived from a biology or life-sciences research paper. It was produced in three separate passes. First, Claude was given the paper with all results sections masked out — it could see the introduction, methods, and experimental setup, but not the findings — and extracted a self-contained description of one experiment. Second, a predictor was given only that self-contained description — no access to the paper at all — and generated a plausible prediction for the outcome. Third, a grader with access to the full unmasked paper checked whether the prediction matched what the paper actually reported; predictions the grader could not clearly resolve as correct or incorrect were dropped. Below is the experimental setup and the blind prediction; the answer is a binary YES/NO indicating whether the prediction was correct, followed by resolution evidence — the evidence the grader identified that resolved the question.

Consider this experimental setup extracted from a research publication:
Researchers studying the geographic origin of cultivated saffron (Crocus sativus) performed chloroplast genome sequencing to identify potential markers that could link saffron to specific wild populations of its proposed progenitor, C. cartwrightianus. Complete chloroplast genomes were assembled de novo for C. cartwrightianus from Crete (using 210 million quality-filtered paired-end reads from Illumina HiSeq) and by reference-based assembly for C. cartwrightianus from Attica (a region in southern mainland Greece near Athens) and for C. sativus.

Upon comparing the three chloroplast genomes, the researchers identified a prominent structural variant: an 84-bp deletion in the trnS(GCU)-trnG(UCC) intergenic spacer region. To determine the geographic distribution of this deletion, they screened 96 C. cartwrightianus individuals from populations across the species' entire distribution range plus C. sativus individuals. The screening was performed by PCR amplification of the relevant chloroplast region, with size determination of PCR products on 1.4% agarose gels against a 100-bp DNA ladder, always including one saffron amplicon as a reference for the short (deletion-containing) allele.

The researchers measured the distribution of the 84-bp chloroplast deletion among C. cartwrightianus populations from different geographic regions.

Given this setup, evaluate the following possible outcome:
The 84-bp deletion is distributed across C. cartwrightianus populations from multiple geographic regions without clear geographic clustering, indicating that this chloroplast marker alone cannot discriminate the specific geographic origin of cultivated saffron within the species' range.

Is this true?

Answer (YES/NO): NO